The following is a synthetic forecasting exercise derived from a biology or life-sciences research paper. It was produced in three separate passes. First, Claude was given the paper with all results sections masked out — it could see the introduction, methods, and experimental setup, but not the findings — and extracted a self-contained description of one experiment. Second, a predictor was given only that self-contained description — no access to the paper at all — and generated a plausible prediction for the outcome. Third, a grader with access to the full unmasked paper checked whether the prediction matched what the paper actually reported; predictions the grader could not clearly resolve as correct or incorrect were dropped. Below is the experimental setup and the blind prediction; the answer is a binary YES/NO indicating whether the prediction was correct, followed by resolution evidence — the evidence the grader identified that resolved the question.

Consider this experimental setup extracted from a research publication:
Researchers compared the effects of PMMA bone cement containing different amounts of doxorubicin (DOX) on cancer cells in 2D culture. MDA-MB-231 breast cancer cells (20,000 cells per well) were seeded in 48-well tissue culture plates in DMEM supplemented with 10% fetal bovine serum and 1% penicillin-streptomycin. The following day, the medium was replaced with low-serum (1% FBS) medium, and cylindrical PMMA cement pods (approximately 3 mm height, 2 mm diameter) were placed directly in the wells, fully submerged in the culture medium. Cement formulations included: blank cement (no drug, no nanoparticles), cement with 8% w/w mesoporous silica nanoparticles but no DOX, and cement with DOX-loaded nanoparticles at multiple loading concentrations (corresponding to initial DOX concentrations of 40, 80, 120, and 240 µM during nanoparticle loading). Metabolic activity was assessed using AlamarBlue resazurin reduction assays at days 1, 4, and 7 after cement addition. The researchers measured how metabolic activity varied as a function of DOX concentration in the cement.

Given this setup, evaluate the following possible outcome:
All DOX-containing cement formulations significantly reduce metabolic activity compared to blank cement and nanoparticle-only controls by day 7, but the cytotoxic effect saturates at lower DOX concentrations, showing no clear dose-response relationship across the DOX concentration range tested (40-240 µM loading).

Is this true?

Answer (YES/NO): NO